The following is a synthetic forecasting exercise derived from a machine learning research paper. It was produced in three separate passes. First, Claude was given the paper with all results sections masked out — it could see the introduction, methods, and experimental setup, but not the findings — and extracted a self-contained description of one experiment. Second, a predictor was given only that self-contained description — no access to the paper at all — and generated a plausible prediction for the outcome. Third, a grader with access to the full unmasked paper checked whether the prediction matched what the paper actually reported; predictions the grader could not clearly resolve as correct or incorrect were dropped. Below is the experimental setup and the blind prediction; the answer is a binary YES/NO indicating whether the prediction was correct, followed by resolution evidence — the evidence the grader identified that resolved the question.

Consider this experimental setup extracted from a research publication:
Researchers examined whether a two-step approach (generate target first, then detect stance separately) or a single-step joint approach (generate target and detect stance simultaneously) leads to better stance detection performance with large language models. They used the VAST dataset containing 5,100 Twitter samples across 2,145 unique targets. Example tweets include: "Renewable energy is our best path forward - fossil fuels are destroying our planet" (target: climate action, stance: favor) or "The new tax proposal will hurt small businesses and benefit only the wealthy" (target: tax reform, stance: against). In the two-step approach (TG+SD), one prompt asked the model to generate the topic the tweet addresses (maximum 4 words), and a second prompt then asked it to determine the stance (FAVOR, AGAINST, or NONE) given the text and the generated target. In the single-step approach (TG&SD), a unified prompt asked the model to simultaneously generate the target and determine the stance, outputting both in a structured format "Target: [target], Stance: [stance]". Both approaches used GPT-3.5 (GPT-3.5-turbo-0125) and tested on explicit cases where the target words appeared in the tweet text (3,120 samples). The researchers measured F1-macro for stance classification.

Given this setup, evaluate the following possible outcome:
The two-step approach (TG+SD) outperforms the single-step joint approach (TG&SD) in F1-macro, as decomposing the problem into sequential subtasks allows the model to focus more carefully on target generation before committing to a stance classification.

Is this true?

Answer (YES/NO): NO